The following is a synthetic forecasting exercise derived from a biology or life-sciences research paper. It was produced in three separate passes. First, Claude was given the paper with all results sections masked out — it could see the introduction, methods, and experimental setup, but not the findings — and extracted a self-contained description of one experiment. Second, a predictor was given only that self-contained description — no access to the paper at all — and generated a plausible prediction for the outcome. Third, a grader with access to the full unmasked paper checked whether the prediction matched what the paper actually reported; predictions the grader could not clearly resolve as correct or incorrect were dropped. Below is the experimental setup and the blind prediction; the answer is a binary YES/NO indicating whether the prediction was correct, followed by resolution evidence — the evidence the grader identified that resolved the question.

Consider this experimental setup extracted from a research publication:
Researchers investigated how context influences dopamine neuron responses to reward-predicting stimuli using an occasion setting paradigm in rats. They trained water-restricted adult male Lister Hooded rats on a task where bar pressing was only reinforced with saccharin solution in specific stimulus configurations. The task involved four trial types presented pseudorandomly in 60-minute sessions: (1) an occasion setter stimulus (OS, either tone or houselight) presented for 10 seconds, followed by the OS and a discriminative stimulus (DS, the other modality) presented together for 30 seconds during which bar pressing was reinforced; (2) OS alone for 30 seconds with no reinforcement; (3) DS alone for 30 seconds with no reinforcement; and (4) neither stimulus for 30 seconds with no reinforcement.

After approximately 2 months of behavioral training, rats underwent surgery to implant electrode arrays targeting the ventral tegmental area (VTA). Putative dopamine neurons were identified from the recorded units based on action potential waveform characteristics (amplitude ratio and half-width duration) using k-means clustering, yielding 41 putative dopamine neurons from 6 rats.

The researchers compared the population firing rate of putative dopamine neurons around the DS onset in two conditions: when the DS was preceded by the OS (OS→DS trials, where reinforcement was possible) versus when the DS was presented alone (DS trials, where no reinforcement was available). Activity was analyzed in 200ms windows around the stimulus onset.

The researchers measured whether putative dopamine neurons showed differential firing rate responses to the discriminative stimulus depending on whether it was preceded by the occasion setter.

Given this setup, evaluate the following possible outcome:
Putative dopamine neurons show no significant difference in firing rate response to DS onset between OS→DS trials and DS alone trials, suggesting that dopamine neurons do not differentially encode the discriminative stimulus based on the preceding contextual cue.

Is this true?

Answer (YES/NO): NO